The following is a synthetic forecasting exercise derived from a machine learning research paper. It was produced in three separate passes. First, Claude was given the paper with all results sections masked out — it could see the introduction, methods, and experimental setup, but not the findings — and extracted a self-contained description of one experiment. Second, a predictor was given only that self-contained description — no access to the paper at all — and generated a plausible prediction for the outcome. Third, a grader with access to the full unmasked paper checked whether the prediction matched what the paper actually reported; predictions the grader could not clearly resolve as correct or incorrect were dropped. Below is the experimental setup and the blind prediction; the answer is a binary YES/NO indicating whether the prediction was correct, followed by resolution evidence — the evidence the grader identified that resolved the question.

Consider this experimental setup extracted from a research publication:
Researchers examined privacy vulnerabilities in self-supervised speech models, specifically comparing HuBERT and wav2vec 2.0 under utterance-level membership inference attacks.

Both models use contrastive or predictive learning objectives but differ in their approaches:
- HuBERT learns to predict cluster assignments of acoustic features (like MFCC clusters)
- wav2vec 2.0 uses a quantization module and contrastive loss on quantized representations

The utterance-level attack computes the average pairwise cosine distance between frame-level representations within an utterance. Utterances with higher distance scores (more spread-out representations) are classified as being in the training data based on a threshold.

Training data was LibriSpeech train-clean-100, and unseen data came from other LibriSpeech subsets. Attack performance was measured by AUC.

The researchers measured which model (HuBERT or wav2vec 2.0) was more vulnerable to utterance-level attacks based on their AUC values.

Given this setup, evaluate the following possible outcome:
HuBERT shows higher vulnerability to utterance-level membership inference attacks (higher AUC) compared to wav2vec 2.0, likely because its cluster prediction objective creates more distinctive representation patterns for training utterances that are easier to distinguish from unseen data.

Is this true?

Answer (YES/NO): YES